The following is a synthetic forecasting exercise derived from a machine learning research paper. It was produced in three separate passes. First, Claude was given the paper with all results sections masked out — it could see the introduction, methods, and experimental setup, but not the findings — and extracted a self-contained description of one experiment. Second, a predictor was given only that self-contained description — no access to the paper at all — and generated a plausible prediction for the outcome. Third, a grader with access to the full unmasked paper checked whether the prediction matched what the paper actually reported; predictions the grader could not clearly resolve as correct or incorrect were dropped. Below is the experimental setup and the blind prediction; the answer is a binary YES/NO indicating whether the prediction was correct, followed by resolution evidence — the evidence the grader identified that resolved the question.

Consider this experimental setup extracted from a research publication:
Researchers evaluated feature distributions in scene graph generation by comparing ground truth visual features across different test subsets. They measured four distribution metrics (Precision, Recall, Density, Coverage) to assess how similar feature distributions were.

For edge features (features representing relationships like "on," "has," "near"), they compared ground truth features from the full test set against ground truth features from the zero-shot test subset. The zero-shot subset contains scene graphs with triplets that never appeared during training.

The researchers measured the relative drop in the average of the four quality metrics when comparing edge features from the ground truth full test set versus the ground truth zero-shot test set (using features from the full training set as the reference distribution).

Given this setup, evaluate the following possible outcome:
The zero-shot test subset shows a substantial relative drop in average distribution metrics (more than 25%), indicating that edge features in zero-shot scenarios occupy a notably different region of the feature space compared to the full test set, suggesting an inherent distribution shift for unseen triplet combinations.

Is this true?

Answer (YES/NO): NO